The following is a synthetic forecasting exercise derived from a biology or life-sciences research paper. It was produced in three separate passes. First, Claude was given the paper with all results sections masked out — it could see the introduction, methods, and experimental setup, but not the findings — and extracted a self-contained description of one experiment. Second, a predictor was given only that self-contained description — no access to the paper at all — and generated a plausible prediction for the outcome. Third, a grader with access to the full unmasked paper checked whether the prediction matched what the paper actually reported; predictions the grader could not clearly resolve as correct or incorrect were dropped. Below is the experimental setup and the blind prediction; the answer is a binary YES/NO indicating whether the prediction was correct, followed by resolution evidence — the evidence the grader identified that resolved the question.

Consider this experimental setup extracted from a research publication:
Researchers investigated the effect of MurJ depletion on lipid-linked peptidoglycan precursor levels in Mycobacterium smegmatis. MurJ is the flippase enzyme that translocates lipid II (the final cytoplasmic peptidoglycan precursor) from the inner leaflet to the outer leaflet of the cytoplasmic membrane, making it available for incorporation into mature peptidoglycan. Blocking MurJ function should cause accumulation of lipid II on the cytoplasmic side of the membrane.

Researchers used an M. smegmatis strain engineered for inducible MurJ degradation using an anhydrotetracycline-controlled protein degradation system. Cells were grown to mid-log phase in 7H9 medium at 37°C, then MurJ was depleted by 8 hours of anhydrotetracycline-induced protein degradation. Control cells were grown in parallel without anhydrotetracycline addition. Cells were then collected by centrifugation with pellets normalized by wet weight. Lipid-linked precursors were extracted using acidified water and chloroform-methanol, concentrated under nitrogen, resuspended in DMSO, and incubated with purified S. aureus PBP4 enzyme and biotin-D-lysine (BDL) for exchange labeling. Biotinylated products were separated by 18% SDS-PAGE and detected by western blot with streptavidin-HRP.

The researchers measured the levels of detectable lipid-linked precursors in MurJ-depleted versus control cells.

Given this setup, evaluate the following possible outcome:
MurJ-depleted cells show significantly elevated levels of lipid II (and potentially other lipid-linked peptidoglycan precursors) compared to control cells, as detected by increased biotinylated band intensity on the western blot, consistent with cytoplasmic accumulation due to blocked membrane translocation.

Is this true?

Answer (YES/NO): YES